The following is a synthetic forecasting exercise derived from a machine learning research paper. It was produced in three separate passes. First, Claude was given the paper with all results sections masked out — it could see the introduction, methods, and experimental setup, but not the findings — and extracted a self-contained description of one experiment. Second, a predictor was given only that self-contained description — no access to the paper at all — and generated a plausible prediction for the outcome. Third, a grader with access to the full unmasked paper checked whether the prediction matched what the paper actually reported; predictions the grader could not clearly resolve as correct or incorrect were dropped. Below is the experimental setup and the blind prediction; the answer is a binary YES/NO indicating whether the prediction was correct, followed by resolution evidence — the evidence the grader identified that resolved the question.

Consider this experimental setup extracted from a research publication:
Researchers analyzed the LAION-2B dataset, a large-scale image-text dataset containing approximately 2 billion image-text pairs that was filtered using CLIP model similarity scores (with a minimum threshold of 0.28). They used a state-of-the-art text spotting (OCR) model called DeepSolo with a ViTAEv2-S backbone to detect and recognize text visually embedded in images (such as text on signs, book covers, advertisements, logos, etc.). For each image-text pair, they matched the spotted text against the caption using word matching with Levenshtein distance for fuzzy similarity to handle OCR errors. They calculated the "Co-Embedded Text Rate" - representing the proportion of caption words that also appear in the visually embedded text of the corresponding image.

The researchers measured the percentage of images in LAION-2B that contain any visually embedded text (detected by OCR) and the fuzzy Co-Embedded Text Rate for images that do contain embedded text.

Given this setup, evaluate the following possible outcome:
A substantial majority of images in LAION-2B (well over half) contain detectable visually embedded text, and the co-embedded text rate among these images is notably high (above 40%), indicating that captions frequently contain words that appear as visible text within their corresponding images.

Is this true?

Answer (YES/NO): NO